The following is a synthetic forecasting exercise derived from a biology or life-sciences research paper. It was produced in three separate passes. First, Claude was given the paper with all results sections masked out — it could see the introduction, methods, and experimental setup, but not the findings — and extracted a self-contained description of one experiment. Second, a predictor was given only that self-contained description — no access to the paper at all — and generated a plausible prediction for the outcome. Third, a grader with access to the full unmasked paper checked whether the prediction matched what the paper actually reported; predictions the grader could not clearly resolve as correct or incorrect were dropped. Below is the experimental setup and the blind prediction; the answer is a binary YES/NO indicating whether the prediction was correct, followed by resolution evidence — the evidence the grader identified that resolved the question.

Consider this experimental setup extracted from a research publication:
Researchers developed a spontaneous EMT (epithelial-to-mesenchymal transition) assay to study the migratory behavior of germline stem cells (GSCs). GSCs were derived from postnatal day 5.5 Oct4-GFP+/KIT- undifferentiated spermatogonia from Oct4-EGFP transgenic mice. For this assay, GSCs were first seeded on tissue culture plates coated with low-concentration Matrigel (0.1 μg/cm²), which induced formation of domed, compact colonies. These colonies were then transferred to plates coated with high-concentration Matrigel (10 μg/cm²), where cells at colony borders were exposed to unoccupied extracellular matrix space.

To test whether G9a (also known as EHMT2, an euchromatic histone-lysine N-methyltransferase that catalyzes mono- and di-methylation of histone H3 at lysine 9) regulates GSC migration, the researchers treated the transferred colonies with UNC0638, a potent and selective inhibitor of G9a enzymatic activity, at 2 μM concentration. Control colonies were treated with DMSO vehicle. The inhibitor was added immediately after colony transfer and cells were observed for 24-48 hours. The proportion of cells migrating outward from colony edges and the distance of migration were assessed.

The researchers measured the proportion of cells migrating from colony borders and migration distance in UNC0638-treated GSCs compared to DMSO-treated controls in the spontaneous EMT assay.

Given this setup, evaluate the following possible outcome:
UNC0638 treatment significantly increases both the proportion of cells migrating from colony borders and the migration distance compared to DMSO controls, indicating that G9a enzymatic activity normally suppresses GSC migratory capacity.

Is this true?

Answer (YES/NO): NO